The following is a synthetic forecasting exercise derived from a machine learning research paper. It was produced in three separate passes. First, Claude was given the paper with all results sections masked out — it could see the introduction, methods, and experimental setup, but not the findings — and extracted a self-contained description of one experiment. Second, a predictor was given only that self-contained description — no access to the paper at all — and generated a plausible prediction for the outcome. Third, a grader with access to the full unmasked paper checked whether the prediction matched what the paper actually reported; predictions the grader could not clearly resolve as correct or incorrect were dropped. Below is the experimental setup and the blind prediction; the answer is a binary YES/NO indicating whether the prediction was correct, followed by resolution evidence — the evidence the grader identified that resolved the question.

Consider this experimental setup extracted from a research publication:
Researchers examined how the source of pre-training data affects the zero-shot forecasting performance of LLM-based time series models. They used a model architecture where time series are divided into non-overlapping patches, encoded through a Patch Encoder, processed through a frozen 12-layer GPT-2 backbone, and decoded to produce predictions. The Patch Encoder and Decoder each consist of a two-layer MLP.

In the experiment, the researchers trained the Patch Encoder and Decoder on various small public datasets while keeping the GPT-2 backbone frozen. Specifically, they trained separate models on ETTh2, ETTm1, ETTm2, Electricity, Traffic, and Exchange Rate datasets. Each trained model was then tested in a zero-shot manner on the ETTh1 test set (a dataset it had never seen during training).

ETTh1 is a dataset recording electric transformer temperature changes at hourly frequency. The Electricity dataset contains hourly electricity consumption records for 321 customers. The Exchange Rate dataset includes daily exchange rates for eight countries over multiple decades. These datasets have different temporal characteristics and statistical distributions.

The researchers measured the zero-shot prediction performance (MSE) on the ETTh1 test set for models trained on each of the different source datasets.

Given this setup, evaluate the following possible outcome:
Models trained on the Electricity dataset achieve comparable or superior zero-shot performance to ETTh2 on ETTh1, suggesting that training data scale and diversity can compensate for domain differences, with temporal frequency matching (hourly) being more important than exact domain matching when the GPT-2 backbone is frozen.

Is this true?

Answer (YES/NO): NO